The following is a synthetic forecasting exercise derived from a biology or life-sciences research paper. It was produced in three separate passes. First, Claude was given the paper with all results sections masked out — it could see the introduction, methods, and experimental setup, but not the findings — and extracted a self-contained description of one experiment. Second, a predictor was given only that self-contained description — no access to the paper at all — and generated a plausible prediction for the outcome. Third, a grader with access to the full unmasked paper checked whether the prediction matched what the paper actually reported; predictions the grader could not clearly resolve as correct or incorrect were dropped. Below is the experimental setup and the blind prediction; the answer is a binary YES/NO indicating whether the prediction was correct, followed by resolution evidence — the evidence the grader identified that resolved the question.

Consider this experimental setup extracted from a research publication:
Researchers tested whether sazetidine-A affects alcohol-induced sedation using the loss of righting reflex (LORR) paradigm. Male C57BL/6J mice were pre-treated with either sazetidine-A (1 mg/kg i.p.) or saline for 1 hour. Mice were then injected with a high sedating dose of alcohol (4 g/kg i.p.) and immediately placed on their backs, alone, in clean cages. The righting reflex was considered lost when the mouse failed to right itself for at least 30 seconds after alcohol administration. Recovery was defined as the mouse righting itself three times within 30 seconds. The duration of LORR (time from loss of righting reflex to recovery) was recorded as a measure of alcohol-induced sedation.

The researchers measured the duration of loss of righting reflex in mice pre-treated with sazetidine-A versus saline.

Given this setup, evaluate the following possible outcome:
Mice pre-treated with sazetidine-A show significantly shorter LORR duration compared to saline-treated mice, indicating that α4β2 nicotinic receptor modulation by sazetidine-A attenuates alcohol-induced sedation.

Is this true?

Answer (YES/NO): NO